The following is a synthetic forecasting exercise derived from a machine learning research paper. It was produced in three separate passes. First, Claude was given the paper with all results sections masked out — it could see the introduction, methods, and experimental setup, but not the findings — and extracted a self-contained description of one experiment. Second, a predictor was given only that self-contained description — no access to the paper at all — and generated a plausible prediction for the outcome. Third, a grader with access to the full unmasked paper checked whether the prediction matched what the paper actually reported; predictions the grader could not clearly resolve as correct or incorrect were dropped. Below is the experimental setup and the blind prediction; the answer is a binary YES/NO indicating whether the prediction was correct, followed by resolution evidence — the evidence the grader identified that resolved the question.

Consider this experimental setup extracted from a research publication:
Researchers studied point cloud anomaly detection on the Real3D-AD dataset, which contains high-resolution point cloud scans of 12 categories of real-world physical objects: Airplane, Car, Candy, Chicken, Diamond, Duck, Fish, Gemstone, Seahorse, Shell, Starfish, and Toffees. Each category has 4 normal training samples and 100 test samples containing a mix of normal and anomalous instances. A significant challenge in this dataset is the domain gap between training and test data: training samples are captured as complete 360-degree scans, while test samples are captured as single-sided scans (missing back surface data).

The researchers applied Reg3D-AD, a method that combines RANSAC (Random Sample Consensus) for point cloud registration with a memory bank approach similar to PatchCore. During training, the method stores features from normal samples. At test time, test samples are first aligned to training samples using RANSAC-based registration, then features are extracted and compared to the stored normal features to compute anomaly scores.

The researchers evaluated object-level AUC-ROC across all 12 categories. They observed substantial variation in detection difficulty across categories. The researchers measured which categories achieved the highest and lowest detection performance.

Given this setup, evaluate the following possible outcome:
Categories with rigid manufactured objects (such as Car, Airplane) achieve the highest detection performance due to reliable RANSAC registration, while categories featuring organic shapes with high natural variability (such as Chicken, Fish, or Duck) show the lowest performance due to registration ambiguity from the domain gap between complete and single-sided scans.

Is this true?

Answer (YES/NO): NO